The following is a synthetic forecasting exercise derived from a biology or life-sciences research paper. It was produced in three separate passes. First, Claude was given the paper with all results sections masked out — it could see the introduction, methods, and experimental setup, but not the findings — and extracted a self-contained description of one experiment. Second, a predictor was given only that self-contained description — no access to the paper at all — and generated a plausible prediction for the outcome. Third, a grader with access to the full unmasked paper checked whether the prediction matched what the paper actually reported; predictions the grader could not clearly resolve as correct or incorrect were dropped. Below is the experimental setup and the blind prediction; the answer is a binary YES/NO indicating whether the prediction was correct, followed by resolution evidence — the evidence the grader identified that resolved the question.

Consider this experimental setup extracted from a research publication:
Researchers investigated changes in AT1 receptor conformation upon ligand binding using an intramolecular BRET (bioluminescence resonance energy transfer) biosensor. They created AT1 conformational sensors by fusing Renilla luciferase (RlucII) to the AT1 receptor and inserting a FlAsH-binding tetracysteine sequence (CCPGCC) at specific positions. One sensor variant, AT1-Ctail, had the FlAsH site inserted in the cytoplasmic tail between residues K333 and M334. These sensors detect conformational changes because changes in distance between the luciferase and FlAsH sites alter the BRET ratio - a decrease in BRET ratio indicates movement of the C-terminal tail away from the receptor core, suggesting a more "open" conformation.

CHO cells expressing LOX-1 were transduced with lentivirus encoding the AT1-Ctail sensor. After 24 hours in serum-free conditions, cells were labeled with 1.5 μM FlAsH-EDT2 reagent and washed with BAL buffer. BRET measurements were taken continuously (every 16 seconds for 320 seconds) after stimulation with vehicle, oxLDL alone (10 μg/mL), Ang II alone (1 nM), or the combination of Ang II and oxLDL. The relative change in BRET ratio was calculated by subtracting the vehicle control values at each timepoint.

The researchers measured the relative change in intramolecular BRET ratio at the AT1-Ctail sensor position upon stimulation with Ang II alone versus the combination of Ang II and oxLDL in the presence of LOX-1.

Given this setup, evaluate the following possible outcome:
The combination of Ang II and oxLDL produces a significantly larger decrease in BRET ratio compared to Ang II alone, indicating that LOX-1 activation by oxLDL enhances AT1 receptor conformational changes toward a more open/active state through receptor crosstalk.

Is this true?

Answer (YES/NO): NO